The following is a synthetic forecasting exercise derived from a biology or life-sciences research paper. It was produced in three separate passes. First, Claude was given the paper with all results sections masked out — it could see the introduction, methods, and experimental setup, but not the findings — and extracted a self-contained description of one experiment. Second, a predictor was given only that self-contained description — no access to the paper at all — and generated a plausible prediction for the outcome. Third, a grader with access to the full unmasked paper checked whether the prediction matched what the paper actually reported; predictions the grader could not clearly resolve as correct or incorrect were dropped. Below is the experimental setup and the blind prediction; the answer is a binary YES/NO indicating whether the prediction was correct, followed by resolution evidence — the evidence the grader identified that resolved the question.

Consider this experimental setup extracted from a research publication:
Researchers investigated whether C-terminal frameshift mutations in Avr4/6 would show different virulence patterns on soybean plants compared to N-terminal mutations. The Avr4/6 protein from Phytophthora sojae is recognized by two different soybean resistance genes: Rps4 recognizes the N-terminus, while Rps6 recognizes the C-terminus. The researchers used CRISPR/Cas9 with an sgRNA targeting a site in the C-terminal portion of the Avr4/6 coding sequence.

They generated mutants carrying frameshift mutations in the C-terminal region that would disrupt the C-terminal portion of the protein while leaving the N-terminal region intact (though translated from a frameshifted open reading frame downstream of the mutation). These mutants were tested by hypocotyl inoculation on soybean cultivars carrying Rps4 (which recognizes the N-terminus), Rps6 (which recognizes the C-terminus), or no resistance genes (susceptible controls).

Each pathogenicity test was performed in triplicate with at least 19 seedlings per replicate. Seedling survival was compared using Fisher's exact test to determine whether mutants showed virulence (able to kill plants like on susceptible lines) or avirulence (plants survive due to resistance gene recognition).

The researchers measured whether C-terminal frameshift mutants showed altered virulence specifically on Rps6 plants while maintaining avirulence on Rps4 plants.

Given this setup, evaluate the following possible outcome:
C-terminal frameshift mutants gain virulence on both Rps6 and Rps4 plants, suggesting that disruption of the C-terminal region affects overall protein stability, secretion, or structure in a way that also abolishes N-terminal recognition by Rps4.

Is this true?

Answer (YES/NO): NO